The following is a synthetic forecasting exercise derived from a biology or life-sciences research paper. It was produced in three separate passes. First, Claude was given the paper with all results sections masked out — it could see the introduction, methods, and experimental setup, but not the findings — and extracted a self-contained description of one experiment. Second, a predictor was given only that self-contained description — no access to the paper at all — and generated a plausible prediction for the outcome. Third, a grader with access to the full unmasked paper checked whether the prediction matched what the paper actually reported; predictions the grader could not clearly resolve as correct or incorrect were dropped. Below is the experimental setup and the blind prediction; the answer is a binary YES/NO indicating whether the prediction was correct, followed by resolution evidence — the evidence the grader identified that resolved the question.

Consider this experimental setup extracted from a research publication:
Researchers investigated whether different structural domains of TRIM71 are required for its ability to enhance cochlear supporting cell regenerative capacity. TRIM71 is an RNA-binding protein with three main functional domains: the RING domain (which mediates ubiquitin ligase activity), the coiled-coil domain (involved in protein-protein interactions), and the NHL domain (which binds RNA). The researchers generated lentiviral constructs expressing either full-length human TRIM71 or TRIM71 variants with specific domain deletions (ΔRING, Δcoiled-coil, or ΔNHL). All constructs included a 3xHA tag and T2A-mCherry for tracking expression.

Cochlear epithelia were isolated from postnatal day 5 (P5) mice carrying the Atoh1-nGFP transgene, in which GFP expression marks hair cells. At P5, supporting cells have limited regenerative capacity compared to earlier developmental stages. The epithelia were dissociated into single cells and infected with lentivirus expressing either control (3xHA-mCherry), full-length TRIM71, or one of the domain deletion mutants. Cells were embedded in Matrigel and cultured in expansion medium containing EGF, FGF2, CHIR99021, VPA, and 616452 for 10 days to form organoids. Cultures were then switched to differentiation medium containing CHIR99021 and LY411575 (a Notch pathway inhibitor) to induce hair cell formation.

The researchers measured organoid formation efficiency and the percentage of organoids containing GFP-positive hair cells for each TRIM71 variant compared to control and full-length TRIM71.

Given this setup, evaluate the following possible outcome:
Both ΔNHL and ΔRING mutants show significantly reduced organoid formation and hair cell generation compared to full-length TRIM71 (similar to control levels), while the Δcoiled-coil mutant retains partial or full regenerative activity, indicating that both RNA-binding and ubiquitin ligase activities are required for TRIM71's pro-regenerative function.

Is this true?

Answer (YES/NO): NO